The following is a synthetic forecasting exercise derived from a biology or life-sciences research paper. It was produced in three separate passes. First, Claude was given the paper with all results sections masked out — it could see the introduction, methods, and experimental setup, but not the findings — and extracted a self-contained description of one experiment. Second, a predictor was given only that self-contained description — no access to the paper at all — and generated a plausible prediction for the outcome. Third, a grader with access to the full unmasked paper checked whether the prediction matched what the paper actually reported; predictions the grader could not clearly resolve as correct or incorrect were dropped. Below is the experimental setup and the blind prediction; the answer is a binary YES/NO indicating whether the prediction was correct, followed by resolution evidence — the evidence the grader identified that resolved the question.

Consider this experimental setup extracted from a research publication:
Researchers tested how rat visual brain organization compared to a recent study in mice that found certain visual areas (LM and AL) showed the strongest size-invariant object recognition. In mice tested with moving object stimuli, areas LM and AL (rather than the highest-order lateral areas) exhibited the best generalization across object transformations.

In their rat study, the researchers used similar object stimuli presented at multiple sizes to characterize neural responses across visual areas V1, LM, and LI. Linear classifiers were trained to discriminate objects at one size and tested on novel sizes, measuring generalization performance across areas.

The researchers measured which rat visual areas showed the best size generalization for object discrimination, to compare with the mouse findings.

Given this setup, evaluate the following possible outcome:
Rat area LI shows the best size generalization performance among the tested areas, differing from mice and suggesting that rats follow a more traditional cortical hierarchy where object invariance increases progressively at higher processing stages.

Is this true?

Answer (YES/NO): YES